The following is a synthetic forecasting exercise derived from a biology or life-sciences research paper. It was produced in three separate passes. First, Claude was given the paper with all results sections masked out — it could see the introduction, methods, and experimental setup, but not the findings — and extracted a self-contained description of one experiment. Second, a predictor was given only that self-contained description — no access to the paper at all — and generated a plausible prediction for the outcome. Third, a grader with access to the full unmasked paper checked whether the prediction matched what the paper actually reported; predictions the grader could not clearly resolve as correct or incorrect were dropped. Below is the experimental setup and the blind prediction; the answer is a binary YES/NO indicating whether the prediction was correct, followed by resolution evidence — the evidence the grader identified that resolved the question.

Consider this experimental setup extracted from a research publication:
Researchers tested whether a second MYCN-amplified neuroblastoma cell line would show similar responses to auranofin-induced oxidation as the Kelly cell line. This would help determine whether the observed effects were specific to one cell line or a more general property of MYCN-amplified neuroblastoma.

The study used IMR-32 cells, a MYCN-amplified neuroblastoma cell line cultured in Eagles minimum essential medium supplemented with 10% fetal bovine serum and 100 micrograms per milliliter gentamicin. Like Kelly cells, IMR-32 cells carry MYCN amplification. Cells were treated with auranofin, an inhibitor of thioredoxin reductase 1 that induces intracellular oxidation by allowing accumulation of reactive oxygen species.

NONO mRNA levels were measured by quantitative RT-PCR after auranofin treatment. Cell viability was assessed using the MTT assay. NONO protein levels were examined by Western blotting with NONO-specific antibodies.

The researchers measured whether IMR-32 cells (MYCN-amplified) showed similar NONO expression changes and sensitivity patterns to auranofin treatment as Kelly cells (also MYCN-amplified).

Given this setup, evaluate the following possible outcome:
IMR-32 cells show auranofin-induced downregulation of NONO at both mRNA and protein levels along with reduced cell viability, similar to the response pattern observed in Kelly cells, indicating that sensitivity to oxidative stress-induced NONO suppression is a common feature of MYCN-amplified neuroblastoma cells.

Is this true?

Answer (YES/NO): NO